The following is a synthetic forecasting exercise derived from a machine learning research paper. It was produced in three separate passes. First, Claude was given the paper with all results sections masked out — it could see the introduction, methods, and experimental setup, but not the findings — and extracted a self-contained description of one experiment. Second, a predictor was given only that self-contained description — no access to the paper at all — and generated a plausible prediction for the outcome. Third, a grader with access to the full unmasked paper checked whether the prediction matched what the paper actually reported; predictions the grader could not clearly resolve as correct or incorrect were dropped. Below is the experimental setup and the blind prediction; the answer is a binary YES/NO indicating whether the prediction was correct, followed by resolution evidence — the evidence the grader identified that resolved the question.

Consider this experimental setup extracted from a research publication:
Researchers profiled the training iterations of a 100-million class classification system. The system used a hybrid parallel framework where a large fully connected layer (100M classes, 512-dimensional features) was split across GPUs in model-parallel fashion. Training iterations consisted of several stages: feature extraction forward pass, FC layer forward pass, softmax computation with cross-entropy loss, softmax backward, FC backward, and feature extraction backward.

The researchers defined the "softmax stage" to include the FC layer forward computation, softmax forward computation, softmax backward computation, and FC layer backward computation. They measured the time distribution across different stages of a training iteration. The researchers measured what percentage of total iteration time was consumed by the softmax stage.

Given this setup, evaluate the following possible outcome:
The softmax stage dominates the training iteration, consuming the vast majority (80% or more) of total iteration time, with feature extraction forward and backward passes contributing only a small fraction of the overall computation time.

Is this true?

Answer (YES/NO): YES